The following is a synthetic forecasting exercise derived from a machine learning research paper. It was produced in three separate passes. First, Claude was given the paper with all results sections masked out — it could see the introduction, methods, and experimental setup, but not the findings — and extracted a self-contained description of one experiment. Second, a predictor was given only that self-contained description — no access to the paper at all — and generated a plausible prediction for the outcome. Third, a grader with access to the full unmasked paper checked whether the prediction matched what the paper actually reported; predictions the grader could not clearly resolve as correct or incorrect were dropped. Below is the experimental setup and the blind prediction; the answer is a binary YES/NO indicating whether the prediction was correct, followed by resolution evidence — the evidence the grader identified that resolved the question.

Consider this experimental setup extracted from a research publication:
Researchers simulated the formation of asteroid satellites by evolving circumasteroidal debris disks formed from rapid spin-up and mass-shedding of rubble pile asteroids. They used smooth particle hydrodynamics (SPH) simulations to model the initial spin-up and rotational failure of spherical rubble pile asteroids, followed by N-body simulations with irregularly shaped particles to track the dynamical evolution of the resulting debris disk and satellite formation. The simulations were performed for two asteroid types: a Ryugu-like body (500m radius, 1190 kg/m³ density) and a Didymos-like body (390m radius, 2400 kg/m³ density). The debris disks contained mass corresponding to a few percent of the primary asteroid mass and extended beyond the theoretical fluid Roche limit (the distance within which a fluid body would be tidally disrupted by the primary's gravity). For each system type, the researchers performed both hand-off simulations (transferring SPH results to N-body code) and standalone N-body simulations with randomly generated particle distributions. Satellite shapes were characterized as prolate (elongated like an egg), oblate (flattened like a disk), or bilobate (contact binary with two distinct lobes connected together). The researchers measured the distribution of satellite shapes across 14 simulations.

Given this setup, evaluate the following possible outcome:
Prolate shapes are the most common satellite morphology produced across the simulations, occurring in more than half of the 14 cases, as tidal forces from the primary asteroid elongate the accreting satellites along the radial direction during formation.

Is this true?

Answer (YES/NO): YES